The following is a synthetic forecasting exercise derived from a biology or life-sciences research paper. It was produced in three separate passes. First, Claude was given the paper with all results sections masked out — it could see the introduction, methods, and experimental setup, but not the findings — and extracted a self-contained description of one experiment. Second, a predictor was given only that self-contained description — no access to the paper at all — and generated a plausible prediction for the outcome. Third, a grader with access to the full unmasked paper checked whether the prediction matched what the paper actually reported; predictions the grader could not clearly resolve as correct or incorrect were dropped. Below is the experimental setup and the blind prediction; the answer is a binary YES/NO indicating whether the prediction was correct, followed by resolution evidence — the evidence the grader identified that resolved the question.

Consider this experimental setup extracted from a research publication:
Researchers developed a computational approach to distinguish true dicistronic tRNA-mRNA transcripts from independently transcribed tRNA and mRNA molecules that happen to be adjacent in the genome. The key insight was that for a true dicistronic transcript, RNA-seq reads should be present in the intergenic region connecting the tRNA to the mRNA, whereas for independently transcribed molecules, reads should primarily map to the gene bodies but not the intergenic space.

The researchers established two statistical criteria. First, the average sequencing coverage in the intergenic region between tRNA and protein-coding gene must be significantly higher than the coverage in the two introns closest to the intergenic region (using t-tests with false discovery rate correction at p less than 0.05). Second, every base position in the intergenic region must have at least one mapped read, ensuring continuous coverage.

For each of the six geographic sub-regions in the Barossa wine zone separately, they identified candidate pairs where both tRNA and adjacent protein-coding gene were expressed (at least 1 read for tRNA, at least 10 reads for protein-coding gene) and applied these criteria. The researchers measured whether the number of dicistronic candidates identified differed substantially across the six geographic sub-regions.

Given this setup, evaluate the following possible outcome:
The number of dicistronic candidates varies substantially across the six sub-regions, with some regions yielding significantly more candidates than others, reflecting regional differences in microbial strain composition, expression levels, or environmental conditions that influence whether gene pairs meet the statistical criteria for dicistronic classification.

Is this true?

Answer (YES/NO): NO